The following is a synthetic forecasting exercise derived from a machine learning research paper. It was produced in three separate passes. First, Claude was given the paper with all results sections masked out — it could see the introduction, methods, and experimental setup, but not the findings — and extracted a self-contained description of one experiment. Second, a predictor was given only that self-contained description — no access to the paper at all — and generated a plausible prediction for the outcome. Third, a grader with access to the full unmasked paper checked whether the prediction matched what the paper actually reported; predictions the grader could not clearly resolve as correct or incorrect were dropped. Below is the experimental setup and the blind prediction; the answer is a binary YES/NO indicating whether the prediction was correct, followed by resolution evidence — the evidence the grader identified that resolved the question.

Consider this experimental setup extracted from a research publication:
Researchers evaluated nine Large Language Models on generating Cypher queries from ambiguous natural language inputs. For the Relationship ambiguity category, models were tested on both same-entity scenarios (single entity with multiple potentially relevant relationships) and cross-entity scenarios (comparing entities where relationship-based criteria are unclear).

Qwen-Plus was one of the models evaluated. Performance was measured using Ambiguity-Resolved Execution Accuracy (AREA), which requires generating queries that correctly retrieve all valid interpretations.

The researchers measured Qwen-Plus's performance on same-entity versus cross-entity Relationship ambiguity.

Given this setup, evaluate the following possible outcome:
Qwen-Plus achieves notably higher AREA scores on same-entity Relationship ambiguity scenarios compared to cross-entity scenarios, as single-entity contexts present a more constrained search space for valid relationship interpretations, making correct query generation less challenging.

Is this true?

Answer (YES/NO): YES